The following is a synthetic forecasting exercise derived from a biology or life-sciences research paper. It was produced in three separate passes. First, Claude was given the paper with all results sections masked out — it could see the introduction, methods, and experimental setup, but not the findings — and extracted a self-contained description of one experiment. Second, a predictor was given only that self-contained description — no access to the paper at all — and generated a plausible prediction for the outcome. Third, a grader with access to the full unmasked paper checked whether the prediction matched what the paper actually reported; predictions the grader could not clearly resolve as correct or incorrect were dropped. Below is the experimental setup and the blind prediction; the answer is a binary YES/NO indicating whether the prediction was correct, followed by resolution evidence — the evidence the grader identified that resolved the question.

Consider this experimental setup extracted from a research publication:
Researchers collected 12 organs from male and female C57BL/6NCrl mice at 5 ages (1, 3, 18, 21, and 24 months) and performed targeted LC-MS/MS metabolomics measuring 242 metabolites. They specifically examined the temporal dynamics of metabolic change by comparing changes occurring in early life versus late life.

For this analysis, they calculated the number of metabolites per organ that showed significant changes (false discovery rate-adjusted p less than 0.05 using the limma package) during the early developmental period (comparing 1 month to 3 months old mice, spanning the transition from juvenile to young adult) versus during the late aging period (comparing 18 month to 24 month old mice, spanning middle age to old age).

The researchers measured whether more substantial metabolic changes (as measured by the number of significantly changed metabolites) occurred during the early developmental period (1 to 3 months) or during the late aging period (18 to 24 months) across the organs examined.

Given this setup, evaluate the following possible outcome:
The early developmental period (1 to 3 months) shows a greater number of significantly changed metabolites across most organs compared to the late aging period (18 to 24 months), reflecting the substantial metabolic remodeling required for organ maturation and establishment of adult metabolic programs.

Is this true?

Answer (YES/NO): YES